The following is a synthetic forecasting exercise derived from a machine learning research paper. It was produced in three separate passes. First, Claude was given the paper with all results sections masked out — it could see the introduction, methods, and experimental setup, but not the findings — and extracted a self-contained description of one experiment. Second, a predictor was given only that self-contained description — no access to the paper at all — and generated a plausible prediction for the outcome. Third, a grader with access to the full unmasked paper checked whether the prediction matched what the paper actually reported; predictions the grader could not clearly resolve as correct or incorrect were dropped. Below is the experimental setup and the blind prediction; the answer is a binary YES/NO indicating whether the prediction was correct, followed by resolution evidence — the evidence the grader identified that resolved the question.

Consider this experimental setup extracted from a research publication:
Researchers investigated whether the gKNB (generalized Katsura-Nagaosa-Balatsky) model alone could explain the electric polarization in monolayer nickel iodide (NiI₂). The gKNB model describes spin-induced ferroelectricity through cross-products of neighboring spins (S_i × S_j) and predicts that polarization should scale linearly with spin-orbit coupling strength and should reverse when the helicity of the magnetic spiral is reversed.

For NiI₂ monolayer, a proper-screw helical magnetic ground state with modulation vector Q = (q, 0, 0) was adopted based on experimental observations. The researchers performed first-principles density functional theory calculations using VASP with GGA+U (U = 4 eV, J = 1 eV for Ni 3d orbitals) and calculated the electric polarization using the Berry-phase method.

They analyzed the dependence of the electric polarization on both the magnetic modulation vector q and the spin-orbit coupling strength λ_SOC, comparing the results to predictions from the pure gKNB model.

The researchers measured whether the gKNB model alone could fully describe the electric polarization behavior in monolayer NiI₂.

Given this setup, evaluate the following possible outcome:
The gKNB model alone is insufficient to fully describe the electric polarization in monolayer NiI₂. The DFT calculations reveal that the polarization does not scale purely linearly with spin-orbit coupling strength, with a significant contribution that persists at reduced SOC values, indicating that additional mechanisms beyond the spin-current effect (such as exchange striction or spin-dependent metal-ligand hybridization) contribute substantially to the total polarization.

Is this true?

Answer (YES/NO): YES